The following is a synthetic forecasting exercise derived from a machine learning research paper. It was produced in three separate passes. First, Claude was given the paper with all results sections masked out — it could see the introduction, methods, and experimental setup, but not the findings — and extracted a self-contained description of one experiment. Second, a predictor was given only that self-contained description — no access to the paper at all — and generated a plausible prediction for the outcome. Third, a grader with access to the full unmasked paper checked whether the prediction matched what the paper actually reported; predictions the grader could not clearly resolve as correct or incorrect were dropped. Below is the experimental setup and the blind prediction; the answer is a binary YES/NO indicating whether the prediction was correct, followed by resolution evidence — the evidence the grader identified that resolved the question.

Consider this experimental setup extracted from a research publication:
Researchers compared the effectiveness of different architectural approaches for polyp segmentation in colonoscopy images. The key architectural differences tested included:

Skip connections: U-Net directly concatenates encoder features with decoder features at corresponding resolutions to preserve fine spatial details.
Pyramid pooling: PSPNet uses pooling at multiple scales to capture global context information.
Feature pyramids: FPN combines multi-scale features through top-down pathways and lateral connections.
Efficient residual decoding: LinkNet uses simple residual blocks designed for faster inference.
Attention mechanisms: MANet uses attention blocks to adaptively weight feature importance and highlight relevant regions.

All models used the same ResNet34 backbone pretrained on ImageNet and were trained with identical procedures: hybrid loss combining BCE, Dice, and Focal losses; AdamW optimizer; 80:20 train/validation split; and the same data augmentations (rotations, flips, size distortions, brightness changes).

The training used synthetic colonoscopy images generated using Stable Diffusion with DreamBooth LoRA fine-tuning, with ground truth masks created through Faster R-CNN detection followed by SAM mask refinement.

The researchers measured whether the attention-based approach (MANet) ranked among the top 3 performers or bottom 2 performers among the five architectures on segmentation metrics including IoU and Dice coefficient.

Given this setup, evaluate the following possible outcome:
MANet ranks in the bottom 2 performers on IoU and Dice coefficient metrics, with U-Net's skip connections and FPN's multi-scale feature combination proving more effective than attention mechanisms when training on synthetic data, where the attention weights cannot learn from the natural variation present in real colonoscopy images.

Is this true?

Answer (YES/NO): YES